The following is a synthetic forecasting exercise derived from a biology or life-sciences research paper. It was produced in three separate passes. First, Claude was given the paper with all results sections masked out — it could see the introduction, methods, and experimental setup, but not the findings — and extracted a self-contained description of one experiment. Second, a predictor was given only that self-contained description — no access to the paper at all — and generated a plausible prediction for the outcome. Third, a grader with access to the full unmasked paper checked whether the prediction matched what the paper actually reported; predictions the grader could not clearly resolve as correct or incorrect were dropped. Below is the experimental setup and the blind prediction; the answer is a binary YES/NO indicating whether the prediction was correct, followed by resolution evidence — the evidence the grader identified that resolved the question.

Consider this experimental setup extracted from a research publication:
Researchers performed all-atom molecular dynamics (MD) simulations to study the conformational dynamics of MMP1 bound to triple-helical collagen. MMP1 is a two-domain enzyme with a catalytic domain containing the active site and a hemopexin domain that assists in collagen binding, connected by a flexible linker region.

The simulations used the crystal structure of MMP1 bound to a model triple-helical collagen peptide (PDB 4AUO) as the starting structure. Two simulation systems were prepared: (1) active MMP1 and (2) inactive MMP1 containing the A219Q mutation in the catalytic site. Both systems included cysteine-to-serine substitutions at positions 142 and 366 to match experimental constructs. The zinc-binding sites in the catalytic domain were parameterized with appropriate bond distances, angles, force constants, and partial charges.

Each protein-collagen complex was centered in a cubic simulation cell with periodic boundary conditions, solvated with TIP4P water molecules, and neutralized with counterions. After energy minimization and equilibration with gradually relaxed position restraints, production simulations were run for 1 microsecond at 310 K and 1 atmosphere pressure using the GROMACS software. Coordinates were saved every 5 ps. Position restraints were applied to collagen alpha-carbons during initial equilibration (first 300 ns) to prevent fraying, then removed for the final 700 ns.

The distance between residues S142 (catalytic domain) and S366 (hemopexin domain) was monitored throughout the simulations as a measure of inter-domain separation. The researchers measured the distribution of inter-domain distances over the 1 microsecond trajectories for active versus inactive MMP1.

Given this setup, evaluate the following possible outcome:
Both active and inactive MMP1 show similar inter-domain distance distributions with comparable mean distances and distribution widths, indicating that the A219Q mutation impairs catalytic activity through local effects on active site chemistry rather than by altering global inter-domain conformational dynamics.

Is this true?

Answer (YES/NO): NO